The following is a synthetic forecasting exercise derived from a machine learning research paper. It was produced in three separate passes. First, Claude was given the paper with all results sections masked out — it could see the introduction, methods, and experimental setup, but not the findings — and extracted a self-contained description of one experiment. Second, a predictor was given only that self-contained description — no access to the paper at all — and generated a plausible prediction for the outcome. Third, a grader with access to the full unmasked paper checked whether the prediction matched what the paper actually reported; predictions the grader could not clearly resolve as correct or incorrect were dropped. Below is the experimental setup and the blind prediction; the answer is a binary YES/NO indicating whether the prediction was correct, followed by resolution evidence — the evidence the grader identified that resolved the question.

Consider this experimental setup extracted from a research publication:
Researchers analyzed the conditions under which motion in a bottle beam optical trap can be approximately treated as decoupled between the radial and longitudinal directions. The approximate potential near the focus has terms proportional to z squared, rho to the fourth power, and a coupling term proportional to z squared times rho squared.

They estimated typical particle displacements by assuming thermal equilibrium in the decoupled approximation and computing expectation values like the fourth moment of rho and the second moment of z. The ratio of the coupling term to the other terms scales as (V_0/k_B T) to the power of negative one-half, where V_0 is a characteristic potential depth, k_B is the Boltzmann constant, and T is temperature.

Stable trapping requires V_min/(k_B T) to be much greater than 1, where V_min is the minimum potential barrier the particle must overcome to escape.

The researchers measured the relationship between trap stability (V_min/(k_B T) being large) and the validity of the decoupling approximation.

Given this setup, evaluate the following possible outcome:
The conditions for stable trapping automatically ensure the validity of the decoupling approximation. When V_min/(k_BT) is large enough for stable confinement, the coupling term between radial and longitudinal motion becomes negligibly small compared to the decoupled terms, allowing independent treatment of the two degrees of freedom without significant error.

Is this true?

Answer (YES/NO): NO